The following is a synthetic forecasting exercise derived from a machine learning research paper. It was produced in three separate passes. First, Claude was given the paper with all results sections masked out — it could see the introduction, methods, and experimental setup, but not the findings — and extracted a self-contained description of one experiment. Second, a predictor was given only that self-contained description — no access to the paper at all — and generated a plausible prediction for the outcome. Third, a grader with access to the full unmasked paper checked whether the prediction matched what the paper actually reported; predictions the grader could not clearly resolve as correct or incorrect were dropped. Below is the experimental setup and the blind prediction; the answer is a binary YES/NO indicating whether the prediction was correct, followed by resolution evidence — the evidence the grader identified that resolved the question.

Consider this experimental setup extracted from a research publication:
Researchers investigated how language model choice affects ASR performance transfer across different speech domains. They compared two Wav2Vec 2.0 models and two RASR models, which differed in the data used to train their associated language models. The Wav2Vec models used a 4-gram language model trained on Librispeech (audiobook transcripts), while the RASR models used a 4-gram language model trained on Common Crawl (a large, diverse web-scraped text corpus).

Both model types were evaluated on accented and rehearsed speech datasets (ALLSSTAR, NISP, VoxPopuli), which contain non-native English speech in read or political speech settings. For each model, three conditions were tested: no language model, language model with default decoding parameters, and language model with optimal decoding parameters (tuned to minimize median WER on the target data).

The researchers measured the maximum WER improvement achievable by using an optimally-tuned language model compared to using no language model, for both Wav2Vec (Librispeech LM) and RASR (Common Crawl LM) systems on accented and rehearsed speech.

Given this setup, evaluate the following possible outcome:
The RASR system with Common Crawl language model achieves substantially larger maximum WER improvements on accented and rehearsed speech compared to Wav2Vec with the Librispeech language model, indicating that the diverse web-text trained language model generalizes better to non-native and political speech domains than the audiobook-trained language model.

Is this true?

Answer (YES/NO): YES